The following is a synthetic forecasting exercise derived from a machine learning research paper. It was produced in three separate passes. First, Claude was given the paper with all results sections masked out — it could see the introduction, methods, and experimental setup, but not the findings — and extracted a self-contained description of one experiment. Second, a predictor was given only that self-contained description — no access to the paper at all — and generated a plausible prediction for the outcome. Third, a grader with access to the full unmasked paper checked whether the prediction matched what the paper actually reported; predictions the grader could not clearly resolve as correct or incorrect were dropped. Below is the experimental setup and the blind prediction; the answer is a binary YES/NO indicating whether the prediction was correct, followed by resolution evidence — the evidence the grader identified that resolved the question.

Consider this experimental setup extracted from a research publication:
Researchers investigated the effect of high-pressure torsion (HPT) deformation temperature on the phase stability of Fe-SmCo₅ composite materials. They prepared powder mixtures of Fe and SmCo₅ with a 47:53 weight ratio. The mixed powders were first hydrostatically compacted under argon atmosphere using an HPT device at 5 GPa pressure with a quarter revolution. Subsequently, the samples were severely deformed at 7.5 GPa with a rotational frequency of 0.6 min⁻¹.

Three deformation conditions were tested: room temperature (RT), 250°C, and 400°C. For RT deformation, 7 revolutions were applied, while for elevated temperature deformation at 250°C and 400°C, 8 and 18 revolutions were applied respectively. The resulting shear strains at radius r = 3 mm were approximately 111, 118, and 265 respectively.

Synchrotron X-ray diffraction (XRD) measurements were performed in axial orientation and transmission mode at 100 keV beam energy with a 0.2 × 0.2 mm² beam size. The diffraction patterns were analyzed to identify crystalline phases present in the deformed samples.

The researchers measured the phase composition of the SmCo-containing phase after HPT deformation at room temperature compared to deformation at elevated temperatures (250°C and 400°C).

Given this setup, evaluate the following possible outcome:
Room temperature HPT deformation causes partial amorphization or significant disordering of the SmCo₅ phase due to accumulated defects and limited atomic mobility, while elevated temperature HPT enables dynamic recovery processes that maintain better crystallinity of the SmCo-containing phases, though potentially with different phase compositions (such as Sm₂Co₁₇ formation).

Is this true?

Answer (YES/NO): NO